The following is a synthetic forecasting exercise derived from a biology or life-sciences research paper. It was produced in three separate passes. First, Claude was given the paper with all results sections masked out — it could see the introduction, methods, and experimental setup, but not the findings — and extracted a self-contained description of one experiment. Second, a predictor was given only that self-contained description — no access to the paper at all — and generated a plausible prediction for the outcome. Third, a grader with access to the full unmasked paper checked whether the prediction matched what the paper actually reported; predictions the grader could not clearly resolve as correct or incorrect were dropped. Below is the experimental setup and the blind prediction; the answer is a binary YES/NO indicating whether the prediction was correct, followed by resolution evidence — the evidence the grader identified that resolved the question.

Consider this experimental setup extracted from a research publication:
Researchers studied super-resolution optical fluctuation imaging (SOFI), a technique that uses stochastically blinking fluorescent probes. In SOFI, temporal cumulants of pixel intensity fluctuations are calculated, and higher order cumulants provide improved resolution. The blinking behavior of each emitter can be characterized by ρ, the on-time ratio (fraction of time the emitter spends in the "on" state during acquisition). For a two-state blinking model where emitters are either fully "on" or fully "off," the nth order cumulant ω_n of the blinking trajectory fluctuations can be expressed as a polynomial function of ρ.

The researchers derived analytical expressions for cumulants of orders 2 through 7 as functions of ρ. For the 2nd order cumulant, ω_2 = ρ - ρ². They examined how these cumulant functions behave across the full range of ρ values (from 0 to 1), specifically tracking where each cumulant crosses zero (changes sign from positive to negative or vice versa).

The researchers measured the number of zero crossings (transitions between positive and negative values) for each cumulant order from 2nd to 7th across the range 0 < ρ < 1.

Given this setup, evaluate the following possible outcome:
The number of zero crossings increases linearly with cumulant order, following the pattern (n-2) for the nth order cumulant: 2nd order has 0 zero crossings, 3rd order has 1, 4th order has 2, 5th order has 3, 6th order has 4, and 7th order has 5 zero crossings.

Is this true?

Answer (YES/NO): YES